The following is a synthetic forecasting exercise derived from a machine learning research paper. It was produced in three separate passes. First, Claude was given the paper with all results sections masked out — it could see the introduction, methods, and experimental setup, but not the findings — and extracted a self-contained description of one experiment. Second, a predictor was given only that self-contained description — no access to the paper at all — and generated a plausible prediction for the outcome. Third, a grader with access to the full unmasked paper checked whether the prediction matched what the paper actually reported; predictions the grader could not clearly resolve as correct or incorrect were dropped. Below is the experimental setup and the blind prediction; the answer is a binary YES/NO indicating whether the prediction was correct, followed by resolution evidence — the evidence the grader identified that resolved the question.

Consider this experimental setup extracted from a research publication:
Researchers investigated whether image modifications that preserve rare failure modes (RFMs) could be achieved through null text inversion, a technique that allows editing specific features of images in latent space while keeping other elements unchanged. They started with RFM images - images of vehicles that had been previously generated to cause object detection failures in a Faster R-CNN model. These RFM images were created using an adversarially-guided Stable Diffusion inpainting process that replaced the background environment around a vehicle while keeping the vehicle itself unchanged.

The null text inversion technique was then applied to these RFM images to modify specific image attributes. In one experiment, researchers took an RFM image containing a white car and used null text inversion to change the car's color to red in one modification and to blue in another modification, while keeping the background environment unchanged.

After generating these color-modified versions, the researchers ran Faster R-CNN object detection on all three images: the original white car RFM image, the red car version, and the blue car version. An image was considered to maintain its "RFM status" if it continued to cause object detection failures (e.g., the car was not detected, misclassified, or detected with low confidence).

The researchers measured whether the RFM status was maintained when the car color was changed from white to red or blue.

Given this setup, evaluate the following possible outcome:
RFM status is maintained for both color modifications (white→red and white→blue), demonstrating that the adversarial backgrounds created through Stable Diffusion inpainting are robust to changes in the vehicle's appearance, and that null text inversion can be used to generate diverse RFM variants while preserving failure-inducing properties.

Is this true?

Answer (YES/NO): YES